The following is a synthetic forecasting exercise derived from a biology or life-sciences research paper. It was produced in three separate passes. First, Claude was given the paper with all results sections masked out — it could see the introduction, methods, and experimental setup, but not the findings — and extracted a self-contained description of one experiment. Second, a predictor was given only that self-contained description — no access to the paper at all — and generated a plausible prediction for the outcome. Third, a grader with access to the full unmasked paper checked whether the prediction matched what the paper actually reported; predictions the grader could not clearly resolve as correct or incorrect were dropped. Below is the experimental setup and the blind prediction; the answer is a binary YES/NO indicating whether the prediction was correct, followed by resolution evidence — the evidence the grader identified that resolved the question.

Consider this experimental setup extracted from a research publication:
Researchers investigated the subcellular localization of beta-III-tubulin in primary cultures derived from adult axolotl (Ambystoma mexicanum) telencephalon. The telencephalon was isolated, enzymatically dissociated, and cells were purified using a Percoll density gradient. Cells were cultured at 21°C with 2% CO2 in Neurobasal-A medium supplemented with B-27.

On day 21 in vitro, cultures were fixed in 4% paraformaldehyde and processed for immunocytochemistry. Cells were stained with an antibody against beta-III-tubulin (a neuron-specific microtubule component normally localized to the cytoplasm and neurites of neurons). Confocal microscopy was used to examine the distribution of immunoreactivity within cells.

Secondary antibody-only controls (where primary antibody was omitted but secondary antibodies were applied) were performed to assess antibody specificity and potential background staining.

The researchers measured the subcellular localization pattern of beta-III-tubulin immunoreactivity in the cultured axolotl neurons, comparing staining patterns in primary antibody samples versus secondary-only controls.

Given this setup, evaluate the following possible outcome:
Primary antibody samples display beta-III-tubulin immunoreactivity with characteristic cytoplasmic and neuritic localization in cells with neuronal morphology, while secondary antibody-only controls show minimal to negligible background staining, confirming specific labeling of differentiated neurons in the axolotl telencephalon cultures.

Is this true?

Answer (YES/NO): NO